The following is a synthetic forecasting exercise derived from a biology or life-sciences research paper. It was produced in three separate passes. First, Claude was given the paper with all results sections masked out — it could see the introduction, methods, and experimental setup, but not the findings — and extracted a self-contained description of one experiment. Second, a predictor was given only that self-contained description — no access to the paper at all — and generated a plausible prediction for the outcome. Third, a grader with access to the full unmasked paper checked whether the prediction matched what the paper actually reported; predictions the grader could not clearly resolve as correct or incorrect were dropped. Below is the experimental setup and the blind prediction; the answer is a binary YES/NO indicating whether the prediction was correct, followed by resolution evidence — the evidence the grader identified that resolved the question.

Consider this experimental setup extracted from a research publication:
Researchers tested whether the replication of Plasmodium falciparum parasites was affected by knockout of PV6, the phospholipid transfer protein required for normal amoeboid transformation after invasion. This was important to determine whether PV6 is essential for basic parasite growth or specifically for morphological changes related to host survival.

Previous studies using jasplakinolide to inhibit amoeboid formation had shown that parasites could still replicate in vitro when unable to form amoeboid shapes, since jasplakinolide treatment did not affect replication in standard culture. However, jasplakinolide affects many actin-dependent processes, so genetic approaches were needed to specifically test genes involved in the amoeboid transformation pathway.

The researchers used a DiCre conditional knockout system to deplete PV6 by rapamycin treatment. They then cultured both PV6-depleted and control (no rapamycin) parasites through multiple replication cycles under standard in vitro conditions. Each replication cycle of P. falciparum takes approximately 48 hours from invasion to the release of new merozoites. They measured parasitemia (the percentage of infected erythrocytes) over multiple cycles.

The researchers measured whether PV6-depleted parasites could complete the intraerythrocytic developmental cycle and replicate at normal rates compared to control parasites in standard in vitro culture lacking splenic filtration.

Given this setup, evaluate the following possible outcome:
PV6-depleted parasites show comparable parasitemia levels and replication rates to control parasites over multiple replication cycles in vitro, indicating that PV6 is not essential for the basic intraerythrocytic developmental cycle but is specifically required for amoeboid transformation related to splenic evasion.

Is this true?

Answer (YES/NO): NO